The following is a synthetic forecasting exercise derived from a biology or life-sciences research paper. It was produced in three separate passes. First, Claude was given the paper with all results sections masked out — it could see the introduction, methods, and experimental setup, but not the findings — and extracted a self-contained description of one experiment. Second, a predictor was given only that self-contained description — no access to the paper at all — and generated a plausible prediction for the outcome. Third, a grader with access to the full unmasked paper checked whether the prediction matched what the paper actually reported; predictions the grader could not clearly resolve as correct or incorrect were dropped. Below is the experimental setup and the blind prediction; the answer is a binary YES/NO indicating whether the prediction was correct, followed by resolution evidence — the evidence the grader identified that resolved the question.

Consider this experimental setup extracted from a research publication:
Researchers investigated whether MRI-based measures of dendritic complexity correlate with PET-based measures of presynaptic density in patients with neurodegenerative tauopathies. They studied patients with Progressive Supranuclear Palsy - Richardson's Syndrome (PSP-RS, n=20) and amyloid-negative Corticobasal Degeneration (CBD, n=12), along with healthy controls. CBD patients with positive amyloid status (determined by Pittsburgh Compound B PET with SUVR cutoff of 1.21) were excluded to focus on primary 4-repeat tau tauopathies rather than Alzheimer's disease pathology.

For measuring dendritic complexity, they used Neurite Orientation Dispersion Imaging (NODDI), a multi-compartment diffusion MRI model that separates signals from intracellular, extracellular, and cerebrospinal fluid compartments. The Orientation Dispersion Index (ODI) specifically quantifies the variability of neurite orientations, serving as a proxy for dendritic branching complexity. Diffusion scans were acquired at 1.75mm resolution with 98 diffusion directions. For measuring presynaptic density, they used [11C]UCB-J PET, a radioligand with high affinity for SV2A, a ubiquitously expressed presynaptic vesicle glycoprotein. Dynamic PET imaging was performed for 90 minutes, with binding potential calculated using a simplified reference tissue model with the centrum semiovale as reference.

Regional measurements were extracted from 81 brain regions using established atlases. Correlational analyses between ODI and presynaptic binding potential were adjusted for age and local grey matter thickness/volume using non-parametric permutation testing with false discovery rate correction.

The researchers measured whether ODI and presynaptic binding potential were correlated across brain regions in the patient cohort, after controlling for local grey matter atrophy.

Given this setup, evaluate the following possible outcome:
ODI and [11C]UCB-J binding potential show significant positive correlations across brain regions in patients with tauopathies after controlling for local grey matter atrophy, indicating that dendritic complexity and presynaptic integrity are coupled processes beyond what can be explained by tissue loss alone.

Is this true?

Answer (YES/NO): YES